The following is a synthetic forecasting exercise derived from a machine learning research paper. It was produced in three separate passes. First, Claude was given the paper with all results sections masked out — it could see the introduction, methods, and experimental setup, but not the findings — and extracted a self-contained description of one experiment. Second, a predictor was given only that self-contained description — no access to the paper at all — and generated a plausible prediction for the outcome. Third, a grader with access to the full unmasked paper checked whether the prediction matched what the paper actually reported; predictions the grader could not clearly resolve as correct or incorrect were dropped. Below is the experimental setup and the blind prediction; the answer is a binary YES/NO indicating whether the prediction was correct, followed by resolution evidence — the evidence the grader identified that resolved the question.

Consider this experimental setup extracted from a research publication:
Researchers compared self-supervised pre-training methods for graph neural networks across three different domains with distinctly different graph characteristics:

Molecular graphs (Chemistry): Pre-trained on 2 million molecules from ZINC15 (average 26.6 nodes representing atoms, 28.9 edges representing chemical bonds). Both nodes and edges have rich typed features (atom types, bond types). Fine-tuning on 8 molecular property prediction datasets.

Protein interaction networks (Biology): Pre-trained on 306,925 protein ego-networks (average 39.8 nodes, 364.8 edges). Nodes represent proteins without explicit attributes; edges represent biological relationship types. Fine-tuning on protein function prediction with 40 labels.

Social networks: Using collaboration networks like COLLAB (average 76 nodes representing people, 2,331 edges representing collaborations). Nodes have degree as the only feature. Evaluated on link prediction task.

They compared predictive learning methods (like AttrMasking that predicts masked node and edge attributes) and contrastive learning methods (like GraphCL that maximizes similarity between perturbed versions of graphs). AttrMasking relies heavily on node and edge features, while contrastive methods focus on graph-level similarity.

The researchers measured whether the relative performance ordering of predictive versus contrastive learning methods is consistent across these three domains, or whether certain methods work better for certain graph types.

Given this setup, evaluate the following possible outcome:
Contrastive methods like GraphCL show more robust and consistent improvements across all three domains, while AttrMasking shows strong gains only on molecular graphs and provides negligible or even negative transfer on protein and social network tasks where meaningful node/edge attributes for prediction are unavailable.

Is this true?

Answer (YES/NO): NO